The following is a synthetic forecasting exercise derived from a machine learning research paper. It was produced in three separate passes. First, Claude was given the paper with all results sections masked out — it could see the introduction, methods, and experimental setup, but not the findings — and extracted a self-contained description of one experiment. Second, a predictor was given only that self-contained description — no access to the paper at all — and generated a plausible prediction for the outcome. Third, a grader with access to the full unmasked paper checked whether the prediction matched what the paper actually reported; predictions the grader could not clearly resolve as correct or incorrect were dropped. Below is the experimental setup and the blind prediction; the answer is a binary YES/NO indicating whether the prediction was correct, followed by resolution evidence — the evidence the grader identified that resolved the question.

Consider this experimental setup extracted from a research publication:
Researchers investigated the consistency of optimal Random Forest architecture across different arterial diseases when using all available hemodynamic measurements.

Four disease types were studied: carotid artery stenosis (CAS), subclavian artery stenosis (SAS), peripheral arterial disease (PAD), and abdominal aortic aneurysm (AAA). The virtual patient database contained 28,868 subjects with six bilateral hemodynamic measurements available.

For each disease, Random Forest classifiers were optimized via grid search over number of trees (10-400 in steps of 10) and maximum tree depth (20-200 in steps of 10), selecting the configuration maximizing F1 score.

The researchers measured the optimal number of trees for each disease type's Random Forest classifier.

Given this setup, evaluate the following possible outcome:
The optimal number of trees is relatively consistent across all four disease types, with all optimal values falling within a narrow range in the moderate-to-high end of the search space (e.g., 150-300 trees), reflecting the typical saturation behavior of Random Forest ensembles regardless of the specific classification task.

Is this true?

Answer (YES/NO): NO